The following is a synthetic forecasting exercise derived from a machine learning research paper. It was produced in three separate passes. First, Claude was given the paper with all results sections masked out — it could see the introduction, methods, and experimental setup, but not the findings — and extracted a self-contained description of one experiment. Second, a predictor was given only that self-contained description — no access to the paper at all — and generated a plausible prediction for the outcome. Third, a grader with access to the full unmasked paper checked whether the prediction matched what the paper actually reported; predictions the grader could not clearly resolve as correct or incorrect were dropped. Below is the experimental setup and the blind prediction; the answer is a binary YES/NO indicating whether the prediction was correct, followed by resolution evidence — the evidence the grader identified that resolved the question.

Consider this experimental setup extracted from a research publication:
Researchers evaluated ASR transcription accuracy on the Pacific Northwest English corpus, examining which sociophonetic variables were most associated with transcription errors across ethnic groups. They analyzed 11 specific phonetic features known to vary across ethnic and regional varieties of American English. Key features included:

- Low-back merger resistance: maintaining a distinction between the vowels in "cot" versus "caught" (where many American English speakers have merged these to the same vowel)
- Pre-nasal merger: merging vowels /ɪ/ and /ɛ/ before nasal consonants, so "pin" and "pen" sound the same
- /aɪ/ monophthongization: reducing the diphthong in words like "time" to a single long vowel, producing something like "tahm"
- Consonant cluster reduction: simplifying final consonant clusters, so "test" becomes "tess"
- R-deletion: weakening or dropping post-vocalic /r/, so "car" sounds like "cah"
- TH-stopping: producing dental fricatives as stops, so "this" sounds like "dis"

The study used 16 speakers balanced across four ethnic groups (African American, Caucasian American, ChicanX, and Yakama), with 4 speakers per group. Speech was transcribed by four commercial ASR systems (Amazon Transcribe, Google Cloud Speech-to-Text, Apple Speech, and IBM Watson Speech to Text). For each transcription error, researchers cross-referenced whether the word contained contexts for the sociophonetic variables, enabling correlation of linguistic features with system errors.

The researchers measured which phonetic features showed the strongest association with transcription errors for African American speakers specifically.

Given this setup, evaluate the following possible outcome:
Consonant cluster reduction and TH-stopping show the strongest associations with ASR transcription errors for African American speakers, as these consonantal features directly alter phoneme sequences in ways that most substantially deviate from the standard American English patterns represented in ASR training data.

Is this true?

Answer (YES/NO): NO